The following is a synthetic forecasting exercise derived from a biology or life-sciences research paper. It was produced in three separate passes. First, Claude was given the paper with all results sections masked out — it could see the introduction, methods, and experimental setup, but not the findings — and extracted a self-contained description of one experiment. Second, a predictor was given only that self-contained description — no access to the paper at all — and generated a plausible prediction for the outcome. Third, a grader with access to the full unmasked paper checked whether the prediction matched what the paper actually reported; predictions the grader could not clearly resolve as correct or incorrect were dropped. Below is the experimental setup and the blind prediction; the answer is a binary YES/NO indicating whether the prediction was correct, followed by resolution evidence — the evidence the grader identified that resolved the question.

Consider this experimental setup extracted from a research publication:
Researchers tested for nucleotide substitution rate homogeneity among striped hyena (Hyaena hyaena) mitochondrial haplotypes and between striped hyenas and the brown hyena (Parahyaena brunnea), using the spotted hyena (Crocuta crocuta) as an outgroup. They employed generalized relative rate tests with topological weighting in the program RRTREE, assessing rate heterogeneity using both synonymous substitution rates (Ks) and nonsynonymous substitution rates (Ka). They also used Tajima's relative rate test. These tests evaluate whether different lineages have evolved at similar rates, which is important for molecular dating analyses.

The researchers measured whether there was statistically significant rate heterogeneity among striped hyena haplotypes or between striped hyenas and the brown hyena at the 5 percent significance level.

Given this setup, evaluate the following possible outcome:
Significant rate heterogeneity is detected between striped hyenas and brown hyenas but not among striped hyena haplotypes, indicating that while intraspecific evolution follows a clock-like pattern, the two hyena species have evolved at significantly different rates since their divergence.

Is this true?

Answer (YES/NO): NO